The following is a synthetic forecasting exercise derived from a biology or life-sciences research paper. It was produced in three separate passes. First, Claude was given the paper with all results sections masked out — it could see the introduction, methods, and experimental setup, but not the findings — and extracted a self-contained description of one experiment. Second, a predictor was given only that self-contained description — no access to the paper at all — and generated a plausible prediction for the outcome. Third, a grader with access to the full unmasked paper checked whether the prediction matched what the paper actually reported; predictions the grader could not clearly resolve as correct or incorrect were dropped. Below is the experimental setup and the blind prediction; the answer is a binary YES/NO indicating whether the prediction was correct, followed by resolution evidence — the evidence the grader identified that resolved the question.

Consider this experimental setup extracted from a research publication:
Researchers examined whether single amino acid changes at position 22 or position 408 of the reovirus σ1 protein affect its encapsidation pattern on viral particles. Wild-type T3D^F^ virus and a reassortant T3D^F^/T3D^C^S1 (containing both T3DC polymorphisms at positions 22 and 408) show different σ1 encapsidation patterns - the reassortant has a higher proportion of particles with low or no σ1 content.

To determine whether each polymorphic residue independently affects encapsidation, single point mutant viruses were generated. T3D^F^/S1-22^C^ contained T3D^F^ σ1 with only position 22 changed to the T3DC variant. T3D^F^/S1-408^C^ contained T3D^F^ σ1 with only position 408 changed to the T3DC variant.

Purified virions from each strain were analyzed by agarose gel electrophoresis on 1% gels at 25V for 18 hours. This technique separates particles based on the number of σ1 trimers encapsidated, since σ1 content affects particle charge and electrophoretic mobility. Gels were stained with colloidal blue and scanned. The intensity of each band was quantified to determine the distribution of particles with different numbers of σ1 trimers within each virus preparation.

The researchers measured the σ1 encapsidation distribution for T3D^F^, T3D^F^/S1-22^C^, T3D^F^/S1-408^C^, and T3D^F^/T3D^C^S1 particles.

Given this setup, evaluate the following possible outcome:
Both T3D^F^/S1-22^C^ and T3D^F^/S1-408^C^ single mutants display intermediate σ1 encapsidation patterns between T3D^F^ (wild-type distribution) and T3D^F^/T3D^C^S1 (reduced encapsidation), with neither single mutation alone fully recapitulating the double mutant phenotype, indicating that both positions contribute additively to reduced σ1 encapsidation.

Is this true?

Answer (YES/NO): NO